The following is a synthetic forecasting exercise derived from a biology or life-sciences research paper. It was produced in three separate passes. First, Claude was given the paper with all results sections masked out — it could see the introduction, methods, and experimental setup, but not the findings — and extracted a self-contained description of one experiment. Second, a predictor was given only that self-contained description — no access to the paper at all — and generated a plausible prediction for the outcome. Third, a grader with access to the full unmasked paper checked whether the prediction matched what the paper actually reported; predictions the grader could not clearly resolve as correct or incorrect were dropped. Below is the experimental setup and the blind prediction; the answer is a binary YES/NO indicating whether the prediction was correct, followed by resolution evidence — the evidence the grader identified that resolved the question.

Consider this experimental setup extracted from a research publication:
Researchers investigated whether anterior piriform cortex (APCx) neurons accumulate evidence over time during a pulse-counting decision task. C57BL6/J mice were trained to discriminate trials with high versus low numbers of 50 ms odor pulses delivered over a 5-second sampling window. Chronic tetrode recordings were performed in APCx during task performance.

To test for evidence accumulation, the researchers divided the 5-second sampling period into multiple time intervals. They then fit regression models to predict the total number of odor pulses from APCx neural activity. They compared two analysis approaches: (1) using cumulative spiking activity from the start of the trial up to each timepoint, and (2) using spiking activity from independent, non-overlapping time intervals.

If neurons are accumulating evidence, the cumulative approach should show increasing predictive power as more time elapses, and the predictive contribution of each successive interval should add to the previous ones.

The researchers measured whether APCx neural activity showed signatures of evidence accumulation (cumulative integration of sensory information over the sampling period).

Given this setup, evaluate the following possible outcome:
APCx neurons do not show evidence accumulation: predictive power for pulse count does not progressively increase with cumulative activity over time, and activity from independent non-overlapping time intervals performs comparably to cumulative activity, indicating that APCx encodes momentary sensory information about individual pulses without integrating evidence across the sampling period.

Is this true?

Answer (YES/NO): YES